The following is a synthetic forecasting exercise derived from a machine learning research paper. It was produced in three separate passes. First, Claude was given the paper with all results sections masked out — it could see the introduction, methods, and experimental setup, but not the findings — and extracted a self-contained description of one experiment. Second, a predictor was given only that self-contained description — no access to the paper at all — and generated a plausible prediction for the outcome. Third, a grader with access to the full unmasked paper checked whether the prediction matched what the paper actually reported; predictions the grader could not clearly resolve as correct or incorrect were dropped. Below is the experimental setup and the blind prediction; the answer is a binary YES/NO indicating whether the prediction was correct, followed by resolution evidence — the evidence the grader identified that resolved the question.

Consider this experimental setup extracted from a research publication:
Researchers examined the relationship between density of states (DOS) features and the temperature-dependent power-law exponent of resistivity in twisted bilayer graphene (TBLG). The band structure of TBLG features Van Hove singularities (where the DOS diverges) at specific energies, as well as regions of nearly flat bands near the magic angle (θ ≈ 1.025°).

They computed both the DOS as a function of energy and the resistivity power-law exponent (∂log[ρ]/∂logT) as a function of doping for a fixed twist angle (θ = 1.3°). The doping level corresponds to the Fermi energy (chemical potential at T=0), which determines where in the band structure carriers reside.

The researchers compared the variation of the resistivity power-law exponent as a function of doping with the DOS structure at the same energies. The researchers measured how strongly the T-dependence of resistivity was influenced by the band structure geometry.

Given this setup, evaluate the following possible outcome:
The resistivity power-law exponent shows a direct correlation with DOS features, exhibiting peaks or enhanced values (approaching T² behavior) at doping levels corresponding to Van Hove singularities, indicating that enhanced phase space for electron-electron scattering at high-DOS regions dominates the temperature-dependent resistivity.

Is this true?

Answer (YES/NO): NO